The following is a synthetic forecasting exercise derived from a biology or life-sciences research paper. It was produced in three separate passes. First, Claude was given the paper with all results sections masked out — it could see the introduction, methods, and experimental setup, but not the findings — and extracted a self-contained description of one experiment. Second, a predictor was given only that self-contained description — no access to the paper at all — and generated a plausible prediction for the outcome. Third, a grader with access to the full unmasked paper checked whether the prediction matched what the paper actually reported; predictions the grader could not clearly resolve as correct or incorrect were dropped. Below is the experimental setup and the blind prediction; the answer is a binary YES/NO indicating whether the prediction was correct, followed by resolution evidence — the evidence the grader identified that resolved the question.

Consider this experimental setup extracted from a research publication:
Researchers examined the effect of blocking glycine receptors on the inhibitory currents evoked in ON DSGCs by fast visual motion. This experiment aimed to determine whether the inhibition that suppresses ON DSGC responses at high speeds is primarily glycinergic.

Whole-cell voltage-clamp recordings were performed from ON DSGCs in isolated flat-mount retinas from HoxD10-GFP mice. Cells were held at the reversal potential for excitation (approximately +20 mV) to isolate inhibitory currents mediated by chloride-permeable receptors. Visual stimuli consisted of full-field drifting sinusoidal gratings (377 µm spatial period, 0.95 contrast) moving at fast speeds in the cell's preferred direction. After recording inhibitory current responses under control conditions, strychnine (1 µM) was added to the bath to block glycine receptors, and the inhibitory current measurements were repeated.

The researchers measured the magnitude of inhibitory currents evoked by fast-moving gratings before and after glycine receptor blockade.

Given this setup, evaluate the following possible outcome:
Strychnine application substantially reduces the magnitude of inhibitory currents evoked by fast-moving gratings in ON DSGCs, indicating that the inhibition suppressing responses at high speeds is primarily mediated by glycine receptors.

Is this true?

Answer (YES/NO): YES